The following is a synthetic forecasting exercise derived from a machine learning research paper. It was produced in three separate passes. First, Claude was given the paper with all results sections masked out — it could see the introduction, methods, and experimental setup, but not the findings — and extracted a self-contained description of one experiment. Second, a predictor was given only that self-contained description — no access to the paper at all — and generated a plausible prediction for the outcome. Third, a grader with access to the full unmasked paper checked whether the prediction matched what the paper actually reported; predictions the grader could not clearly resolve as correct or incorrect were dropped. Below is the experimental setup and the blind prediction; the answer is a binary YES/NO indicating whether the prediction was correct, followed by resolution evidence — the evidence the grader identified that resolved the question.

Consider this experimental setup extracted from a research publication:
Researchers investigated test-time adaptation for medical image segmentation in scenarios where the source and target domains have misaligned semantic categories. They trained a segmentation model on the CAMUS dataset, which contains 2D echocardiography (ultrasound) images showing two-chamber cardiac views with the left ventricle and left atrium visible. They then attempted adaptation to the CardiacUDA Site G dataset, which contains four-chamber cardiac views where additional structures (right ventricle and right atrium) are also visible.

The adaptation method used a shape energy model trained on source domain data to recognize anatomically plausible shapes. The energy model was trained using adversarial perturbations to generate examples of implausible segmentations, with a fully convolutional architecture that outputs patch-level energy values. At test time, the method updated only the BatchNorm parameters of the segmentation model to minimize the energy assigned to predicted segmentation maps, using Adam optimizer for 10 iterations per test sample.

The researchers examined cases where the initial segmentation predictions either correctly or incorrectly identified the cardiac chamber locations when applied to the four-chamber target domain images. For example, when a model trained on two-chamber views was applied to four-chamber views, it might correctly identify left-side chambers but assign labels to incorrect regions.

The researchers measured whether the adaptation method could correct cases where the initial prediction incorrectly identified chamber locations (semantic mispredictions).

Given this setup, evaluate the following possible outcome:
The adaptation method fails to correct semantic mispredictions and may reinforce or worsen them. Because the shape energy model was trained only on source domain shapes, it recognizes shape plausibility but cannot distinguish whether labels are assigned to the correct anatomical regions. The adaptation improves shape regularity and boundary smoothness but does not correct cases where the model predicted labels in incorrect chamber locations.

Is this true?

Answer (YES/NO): YES